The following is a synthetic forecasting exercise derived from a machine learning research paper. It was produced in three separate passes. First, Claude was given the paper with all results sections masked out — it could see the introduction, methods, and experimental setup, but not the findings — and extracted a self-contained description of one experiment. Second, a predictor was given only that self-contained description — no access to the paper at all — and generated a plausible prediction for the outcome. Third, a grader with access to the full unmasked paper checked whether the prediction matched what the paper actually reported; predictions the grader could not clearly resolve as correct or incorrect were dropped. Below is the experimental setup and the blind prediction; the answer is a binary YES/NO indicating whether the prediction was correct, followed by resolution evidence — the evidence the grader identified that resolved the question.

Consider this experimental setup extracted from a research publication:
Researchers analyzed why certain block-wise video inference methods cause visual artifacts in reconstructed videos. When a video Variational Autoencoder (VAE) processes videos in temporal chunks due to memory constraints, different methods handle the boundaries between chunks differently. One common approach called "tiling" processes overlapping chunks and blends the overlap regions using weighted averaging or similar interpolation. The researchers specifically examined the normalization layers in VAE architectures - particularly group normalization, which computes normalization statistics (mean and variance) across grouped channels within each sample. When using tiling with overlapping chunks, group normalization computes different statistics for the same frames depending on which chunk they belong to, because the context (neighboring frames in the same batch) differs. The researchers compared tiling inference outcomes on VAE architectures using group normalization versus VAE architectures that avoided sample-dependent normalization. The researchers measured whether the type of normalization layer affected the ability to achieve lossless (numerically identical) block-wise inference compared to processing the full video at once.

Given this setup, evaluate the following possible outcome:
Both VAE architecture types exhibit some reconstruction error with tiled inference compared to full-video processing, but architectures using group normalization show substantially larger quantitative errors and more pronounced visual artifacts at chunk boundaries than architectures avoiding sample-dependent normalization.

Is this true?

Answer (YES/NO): NO